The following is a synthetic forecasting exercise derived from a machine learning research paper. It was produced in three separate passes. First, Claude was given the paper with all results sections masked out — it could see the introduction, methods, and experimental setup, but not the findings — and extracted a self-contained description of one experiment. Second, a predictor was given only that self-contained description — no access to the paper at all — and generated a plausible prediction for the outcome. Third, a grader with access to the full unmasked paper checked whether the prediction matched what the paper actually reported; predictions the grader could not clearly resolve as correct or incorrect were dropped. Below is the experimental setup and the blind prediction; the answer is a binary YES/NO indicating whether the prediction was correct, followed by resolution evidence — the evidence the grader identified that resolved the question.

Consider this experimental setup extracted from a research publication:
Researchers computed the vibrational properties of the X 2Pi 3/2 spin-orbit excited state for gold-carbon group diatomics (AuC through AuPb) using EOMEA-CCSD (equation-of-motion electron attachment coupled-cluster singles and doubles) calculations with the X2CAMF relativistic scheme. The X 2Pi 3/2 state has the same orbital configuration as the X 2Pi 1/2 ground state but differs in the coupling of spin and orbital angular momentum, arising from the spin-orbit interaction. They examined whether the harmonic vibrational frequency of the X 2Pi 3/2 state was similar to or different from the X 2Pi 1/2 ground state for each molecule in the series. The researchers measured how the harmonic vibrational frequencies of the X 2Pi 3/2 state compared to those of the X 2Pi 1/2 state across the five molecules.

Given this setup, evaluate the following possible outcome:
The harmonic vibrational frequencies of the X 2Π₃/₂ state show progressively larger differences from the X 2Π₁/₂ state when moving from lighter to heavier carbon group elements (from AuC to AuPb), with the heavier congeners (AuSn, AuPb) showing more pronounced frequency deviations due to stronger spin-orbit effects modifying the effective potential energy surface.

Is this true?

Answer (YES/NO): NO